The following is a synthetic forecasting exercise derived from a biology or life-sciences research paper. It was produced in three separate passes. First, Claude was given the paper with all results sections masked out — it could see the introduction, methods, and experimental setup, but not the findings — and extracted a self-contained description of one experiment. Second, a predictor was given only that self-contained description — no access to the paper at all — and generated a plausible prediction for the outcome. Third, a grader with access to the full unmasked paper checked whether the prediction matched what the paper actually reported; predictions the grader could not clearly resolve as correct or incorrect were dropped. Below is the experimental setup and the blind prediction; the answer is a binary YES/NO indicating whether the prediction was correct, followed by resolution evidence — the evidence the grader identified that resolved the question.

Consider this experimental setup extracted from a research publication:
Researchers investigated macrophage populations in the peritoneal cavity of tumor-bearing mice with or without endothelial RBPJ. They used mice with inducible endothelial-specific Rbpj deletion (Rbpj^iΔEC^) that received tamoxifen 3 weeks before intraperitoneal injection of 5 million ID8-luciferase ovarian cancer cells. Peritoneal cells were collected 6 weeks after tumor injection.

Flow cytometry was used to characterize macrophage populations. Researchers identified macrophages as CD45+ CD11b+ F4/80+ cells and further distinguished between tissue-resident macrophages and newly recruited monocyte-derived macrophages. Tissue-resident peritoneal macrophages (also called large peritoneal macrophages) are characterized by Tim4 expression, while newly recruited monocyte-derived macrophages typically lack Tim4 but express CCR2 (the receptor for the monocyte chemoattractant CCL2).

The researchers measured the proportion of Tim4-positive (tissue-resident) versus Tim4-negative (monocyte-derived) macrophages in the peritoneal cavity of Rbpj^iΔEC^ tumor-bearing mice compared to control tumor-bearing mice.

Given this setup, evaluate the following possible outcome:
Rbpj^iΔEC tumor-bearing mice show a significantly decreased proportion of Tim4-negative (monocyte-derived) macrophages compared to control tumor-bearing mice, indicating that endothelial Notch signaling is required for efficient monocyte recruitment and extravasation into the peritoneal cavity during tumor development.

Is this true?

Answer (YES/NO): YES